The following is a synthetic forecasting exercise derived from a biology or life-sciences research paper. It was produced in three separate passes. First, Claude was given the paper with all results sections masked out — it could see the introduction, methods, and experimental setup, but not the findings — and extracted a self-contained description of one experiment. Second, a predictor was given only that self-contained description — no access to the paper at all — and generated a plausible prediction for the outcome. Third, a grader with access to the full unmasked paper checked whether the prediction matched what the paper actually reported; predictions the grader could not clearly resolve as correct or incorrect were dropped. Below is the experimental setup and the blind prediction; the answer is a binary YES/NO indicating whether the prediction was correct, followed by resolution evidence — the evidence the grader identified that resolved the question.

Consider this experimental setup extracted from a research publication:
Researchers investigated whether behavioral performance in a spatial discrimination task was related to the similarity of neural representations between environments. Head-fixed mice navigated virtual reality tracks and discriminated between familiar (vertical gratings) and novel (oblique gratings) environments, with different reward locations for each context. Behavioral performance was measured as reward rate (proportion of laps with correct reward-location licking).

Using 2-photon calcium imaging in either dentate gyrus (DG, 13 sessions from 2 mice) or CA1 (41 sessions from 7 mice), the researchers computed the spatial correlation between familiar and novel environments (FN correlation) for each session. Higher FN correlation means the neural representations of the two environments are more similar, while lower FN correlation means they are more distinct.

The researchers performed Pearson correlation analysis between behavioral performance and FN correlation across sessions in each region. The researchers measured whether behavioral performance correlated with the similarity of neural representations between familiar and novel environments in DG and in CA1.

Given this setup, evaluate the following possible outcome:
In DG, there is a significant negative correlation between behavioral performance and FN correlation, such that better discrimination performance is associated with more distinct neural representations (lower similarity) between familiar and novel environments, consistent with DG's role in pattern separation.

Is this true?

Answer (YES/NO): NO